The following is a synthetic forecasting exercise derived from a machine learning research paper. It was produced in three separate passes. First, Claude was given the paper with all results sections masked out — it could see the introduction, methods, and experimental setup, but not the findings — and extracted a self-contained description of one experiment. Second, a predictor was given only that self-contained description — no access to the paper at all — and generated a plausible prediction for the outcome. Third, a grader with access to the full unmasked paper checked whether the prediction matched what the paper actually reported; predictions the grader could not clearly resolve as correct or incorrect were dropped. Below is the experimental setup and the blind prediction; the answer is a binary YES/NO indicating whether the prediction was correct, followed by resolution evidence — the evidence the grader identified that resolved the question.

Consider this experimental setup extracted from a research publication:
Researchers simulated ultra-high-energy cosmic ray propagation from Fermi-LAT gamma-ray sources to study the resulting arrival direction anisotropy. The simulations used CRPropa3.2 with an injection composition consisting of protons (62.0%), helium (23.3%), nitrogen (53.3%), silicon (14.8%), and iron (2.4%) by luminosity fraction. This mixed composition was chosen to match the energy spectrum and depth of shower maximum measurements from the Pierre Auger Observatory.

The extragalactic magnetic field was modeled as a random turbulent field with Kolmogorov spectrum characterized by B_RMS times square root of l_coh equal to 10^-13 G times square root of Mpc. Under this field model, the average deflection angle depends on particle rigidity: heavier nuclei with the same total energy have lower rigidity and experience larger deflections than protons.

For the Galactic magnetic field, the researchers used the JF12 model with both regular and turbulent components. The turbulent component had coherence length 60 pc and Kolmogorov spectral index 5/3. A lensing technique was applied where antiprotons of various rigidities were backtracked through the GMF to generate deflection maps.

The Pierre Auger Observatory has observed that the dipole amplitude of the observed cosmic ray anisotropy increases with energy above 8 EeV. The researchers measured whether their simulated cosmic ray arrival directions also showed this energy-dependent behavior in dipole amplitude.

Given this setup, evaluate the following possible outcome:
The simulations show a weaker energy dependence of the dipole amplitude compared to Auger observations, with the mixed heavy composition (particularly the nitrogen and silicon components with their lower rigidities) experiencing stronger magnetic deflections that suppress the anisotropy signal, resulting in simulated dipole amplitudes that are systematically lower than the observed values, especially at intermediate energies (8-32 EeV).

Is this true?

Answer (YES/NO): NO